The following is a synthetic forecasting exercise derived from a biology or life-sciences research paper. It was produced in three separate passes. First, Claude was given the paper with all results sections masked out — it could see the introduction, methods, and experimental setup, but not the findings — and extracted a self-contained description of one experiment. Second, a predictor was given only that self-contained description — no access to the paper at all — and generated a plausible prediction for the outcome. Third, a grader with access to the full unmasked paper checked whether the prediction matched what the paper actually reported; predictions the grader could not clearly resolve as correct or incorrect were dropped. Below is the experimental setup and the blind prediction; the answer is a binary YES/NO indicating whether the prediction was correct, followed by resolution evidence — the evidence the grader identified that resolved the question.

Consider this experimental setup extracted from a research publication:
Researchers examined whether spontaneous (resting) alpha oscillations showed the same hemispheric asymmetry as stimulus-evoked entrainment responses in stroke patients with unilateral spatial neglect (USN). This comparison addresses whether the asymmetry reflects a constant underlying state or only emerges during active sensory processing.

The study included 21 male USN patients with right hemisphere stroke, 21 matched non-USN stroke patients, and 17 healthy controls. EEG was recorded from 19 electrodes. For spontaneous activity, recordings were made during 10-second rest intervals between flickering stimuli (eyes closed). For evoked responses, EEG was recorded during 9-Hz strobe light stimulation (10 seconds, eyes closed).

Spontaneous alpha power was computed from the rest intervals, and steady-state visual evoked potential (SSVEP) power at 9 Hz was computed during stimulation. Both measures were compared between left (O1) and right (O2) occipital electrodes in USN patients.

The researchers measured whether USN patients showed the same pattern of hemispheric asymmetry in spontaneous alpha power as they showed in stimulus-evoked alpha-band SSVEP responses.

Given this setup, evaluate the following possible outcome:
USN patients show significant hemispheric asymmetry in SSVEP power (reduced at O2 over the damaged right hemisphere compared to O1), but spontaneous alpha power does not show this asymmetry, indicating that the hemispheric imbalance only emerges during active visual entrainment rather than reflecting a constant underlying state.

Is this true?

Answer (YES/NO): YES